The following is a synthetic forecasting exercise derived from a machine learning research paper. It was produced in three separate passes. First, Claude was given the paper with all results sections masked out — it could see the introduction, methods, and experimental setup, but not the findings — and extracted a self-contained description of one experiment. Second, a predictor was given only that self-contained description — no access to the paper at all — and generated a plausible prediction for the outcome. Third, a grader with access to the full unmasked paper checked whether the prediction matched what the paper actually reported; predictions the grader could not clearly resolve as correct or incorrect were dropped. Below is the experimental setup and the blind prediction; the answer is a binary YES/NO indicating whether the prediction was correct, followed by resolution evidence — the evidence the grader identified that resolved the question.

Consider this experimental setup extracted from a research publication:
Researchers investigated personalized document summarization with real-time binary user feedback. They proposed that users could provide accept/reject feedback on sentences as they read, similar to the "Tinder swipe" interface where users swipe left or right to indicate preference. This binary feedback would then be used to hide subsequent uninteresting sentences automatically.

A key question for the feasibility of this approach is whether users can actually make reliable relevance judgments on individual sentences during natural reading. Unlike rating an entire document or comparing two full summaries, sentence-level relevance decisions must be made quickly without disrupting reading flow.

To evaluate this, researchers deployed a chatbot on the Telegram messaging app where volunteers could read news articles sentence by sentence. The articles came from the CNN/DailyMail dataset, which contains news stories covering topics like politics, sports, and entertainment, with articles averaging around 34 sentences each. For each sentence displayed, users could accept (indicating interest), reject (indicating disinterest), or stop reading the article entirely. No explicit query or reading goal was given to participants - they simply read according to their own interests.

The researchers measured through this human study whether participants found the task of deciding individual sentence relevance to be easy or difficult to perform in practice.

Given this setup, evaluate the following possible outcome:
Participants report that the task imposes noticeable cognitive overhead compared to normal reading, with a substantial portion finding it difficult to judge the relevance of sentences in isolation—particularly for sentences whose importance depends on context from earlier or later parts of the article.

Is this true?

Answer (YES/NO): NO